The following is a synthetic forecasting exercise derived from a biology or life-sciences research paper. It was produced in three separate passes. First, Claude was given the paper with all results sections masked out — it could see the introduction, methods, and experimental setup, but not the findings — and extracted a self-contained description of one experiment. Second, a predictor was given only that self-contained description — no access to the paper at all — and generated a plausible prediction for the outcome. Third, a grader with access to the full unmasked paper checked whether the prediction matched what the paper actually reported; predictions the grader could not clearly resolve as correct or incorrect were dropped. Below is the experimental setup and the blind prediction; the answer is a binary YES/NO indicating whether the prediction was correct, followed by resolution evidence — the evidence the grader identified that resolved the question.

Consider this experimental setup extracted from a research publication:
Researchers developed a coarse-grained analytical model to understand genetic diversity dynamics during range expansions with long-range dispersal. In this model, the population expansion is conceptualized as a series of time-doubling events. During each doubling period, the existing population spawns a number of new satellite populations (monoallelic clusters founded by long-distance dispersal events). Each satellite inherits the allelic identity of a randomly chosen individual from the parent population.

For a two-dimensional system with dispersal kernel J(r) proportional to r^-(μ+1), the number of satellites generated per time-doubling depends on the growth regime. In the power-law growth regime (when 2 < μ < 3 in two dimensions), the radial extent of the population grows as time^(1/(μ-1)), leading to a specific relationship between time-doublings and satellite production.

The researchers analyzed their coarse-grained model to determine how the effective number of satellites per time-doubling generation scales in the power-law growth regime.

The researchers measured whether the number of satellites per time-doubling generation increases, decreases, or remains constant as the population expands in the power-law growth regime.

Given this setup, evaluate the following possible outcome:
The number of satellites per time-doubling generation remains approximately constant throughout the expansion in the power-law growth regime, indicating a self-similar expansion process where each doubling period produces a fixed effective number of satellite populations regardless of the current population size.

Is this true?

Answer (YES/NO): YES